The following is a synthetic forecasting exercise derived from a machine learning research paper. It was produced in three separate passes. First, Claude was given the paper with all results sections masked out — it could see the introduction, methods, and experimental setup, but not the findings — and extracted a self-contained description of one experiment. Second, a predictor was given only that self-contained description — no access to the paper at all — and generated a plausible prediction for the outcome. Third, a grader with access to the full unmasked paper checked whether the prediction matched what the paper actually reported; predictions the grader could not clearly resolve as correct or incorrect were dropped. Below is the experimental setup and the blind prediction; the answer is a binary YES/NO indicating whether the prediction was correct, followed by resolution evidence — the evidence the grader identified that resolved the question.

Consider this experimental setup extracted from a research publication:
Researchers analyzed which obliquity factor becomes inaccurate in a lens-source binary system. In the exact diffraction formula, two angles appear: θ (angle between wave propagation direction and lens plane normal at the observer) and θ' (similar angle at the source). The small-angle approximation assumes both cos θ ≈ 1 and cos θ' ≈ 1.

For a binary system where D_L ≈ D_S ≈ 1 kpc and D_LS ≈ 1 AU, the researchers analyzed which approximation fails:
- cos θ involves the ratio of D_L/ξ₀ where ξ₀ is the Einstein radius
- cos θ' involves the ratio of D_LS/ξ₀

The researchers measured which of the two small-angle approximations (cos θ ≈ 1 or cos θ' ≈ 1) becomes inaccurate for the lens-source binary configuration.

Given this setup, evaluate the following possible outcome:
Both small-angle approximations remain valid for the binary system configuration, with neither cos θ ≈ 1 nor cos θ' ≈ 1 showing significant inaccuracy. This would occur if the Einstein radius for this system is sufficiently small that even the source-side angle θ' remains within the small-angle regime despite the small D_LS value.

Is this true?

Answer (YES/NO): NO